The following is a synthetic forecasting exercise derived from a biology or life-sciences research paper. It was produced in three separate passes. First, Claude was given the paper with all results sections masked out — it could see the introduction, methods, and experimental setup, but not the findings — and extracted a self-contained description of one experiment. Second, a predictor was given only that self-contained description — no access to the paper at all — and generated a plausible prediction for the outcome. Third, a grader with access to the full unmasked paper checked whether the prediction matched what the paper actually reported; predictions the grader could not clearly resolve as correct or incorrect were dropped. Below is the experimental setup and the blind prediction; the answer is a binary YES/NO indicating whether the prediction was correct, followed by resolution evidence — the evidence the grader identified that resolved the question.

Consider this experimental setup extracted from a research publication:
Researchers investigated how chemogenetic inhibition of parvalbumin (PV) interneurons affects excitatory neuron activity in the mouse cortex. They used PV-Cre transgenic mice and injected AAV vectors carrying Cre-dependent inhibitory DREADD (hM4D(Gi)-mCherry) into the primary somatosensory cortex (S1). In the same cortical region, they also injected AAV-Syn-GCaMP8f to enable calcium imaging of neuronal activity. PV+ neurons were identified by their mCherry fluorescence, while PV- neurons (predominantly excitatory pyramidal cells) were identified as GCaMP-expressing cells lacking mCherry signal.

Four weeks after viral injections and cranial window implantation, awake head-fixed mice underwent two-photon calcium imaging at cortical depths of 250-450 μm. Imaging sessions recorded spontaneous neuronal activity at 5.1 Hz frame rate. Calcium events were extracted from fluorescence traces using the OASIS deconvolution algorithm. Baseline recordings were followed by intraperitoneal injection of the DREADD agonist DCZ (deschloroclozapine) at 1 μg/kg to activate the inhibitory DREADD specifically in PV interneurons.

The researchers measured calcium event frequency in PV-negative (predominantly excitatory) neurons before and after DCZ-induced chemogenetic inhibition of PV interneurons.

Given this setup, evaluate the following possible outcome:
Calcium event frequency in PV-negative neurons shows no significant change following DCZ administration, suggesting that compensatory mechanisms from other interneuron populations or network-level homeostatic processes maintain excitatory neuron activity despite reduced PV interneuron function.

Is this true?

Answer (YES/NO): NO